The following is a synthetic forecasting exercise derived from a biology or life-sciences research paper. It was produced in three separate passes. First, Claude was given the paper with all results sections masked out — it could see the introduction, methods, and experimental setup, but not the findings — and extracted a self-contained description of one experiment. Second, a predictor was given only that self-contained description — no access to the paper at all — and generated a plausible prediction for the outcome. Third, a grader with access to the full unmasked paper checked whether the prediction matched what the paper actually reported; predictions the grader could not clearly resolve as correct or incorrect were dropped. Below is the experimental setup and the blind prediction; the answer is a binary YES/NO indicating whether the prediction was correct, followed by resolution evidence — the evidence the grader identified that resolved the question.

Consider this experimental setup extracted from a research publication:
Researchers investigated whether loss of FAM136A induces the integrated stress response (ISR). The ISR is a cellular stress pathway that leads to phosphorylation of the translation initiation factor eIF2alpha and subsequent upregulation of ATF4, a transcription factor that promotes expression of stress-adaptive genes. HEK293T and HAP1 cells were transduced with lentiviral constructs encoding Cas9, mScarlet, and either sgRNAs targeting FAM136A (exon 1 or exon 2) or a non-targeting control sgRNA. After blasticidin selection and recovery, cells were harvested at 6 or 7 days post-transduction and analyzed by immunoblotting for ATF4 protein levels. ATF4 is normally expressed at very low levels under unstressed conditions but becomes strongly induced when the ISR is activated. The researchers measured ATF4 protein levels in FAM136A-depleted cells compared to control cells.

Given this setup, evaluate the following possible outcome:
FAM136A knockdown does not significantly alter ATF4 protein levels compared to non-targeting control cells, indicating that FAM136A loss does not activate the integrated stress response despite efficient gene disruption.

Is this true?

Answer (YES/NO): NO